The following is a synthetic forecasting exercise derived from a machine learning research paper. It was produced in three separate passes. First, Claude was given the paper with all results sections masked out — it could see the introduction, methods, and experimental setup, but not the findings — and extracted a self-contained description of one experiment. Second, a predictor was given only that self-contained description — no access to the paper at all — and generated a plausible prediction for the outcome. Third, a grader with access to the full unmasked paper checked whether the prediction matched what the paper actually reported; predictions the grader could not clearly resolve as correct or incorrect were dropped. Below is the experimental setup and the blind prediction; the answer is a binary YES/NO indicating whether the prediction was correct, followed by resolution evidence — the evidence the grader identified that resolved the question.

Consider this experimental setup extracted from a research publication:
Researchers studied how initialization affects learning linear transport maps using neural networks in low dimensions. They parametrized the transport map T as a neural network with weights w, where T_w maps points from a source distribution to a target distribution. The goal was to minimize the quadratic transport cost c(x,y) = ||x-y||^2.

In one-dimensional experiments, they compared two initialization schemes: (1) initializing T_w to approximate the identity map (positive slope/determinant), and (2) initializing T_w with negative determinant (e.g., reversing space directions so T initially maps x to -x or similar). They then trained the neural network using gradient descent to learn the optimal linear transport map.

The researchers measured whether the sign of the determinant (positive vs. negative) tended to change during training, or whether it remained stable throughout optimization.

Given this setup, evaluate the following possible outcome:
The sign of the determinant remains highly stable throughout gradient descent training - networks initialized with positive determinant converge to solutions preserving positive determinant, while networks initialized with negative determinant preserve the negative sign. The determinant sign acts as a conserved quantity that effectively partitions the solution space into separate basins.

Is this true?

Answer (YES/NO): YES